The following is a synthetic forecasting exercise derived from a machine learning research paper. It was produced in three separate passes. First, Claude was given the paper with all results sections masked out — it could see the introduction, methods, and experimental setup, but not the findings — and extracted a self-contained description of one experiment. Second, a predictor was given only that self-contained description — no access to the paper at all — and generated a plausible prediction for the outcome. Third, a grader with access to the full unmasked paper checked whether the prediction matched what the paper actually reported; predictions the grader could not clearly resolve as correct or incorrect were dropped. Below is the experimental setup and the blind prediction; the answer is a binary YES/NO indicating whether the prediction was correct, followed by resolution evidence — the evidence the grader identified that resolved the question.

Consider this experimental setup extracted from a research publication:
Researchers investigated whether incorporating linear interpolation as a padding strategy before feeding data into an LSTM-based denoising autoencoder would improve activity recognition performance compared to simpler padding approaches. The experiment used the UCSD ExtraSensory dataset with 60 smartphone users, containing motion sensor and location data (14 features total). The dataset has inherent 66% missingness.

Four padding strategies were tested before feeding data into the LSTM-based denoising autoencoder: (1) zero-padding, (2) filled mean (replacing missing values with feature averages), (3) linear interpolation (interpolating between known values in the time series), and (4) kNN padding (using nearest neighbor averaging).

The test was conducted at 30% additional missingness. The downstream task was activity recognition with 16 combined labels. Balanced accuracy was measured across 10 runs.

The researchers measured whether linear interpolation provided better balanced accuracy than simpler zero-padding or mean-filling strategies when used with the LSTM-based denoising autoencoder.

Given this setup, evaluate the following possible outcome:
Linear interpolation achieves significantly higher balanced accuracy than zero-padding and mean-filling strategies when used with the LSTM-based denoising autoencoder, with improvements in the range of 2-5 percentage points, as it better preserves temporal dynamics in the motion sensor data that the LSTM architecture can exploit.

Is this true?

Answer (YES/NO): NO